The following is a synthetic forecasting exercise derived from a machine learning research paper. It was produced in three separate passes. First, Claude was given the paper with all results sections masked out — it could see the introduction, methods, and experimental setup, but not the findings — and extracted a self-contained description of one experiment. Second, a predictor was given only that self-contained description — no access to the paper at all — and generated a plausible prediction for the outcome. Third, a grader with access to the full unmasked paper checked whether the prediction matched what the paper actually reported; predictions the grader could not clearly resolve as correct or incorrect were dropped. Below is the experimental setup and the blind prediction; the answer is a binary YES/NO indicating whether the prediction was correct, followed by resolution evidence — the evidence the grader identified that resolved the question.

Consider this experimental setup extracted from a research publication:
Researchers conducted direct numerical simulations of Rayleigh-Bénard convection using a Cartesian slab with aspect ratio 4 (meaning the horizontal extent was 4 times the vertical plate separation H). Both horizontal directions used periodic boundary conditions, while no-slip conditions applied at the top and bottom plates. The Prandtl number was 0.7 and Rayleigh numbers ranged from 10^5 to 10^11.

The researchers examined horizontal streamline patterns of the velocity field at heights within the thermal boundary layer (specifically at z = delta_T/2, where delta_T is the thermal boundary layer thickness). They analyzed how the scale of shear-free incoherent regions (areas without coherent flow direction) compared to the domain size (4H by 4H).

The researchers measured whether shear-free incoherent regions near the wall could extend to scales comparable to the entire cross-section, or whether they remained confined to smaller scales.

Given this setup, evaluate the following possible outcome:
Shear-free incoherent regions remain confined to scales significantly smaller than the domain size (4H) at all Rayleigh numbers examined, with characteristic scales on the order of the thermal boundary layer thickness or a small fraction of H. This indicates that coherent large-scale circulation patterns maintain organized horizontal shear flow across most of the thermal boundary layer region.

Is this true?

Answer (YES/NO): NO